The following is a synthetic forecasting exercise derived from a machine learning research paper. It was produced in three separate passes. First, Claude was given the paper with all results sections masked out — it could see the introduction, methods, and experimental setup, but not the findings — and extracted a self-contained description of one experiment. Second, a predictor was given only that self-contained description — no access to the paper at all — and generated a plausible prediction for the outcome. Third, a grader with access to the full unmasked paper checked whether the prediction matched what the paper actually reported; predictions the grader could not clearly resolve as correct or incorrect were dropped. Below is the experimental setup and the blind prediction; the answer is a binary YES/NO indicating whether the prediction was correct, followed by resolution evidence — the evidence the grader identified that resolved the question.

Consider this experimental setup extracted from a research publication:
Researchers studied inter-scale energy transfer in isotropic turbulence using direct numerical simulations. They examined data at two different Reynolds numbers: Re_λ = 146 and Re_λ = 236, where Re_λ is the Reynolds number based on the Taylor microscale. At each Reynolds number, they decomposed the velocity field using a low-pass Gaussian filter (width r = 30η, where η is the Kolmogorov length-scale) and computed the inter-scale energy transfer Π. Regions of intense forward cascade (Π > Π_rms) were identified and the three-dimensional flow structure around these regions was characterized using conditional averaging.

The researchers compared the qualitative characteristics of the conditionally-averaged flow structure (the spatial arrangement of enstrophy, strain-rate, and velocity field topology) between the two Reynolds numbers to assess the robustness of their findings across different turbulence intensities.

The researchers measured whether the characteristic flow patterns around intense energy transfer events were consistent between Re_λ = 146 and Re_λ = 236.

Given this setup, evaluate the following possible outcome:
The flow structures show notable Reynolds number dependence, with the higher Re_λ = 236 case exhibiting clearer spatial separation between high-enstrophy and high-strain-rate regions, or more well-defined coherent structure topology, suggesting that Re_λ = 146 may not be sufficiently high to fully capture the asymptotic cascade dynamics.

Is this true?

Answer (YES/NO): NO